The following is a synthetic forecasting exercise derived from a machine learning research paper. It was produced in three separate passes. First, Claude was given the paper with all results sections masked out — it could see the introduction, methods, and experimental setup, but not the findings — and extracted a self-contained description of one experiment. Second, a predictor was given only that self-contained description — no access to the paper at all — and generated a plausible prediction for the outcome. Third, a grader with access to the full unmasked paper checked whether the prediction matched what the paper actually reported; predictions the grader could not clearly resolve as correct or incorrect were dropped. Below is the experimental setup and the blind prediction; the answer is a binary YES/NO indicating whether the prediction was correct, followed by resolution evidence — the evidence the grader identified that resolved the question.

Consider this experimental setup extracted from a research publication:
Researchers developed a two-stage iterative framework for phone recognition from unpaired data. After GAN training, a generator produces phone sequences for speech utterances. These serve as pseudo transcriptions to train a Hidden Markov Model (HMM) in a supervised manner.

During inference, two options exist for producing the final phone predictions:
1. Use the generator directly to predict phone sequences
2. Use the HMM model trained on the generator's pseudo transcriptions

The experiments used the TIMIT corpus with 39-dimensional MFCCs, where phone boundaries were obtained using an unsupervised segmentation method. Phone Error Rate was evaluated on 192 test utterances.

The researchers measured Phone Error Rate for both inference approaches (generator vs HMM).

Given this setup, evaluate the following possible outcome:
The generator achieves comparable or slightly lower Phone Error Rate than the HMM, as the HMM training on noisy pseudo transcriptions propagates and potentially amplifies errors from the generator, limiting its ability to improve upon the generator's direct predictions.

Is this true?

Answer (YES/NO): NO